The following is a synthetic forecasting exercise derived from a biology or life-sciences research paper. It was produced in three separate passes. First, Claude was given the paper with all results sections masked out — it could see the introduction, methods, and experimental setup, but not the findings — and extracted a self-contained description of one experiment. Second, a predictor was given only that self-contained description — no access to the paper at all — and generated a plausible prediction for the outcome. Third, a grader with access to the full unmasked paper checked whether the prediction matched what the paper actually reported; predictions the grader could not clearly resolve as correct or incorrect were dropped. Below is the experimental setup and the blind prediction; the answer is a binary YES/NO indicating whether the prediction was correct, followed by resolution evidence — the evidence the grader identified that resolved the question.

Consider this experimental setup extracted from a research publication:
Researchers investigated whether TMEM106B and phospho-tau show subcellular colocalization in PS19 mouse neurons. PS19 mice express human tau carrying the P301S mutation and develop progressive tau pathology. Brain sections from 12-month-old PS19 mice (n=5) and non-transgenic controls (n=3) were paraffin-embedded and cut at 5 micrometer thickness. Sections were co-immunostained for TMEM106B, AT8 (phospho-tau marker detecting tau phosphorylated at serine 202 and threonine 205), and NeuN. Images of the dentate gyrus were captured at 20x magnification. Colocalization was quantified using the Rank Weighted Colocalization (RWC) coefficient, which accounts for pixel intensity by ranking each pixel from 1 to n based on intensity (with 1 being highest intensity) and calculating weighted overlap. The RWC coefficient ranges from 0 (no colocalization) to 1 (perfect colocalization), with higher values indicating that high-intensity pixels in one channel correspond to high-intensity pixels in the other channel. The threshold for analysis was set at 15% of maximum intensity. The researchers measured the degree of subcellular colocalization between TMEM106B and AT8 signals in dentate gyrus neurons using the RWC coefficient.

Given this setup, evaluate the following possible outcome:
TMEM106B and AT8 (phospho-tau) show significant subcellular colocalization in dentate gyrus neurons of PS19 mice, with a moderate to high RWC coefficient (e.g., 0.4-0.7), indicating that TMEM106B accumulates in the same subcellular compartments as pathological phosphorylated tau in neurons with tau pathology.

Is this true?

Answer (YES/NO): NO